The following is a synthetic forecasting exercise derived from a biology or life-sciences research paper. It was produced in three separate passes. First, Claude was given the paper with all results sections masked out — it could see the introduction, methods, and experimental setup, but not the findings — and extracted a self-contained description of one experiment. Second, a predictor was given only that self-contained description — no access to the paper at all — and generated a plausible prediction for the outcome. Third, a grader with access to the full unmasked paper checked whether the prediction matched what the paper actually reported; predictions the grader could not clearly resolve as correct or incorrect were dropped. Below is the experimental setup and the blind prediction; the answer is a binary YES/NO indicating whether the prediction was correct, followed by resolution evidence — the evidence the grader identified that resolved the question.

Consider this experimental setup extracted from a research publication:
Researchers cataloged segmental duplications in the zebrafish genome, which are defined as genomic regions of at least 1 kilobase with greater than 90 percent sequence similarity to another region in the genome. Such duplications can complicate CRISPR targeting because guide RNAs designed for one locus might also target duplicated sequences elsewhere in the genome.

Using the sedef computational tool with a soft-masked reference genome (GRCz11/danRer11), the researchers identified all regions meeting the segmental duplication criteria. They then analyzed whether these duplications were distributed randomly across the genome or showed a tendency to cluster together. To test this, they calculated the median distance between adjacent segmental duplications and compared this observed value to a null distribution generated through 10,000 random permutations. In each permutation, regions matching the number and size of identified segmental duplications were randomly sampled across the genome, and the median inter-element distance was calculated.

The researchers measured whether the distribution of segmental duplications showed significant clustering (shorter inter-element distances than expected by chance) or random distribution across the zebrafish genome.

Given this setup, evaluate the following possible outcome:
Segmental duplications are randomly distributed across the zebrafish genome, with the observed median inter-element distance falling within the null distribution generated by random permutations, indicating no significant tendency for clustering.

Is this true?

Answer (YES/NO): NO